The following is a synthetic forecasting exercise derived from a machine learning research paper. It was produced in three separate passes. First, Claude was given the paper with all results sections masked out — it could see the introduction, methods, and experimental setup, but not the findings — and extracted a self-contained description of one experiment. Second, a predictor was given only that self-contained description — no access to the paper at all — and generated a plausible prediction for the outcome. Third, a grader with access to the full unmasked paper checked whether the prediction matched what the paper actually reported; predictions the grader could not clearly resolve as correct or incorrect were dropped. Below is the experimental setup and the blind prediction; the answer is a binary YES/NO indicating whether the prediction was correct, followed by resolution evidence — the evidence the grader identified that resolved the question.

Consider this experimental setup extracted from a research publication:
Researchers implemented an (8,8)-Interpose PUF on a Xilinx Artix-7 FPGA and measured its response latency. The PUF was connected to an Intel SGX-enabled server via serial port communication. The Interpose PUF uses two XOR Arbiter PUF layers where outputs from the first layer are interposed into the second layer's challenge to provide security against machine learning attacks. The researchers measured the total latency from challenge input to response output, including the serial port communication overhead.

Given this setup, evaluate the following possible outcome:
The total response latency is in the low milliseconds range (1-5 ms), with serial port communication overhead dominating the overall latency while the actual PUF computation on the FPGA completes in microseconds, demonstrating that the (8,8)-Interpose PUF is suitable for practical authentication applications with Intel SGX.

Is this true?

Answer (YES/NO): NO